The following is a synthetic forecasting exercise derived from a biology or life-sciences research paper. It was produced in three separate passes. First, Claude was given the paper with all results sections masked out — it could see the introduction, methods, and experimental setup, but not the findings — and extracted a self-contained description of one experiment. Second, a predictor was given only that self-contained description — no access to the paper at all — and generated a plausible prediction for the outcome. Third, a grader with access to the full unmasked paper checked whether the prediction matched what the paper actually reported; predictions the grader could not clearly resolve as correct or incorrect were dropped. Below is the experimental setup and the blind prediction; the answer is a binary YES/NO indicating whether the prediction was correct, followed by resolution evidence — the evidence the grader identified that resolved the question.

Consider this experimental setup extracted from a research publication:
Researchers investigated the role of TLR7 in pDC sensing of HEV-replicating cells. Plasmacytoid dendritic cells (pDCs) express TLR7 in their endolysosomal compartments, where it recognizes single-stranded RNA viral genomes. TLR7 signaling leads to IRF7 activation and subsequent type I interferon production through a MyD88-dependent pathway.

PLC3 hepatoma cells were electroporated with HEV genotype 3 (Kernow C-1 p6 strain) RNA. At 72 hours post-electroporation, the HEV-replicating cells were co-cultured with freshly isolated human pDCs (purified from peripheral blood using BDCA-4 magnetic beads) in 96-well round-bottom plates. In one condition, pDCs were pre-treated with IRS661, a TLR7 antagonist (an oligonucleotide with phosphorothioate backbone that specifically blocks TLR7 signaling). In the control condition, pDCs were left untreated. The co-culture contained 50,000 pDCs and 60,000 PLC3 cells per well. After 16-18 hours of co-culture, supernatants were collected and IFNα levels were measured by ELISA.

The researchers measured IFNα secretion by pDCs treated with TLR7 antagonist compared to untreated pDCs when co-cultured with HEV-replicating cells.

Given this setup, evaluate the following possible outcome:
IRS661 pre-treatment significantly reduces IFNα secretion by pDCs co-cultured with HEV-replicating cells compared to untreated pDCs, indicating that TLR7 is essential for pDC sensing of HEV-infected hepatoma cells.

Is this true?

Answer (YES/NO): YES